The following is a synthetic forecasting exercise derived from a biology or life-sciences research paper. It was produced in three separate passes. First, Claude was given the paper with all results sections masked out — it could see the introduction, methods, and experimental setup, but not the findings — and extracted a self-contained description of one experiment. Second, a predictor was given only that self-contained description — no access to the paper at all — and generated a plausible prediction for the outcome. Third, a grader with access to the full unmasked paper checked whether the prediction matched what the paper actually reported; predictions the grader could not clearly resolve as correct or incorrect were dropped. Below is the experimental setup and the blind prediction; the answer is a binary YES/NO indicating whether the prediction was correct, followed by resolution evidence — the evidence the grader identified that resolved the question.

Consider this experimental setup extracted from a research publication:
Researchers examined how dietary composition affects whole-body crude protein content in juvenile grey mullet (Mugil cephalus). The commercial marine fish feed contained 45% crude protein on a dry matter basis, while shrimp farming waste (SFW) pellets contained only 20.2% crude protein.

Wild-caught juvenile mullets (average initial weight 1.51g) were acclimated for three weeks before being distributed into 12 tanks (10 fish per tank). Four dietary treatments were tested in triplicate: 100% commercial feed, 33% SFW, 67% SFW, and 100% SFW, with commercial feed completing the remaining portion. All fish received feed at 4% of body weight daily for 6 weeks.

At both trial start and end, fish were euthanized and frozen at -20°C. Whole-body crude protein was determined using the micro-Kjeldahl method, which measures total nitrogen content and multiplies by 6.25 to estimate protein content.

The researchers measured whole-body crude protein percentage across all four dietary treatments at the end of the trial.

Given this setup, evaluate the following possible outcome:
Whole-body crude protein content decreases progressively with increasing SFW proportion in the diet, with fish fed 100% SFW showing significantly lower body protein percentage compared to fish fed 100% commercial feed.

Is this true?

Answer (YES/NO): YES